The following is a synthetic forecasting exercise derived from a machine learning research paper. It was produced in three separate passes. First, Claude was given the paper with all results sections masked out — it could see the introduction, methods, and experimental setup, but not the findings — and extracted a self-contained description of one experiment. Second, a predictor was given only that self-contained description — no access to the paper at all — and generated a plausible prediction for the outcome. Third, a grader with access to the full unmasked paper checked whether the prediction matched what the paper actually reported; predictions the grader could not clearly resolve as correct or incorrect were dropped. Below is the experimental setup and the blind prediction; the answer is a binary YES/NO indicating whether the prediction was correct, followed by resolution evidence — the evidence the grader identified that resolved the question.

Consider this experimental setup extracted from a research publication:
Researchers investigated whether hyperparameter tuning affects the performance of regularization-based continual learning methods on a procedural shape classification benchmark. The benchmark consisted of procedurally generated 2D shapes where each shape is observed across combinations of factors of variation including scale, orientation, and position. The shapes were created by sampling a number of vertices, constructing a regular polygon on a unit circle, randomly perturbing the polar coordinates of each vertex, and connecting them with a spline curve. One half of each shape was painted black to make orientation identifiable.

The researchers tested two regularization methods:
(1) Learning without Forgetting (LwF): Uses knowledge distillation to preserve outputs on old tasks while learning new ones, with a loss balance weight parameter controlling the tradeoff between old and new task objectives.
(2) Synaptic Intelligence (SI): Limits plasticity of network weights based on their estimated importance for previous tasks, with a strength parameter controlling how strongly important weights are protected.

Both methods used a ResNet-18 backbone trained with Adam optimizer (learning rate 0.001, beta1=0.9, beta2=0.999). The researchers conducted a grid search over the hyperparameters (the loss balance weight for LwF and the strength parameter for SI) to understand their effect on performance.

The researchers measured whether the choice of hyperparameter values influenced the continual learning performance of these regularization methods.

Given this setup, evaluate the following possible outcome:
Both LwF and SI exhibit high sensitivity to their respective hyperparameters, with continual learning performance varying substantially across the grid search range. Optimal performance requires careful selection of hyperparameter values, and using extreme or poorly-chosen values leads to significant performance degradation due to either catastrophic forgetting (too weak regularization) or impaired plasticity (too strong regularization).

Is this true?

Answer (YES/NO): NO